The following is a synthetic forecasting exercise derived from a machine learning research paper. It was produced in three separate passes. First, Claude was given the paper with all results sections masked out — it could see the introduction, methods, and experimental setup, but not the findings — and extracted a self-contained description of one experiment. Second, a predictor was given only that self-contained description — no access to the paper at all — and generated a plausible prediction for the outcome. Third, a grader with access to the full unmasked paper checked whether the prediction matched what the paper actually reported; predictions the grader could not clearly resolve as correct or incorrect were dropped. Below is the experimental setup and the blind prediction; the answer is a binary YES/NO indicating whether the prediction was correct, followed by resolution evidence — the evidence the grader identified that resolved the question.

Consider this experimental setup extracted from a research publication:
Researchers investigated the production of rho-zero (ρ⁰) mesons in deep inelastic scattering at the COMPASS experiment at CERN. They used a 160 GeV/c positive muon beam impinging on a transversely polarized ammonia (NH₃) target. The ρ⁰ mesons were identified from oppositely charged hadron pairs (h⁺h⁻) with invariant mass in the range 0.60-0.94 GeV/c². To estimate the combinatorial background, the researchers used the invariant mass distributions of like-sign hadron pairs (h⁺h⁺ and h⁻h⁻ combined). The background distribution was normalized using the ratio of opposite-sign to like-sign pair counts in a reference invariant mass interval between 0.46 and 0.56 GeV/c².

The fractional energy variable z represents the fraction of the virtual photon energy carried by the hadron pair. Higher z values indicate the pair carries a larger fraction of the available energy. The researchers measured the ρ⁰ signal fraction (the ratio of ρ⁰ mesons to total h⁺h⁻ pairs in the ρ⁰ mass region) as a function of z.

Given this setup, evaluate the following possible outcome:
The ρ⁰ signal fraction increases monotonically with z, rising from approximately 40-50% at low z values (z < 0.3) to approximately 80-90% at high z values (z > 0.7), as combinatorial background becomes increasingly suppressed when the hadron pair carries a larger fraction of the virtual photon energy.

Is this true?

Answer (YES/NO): NO